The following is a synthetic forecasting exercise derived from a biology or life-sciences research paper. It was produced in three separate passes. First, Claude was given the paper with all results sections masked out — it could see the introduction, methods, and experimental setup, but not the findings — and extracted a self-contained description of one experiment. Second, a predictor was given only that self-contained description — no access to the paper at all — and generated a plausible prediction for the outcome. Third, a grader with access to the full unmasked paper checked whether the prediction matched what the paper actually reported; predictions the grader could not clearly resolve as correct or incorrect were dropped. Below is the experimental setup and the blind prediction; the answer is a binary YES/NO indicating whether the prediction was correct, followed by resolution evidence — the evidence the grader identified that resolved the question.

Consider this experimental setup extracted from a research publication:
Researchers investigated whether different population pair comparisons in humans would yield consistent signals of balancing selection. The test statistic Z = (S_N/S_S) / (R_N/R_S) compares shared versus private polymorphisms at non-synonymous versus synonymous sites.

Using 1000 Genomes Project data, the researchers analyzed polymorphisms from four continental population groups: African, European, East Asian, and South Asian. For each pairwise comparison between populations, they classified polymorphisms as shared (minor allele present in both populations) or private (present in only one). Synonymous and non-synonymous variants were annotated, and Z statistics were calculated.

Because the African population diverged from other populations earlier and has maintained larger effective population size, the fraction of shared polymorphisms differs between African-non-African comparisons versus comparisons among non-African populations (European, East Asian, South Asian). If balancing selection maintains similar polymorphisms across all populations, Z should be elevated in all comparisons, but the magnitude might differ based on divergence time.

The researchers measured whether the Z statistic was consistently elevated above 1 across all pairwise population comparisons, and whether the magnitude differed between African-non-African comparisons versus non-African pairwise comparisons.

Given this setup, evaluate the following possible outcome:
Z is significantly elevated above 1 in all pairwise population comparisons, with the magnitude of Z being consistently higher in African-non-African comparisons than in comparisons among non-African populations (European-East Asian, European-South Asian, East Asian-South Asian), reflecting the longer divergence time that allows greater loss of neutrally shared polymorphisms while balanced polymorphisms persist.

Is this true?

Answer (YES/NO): NO